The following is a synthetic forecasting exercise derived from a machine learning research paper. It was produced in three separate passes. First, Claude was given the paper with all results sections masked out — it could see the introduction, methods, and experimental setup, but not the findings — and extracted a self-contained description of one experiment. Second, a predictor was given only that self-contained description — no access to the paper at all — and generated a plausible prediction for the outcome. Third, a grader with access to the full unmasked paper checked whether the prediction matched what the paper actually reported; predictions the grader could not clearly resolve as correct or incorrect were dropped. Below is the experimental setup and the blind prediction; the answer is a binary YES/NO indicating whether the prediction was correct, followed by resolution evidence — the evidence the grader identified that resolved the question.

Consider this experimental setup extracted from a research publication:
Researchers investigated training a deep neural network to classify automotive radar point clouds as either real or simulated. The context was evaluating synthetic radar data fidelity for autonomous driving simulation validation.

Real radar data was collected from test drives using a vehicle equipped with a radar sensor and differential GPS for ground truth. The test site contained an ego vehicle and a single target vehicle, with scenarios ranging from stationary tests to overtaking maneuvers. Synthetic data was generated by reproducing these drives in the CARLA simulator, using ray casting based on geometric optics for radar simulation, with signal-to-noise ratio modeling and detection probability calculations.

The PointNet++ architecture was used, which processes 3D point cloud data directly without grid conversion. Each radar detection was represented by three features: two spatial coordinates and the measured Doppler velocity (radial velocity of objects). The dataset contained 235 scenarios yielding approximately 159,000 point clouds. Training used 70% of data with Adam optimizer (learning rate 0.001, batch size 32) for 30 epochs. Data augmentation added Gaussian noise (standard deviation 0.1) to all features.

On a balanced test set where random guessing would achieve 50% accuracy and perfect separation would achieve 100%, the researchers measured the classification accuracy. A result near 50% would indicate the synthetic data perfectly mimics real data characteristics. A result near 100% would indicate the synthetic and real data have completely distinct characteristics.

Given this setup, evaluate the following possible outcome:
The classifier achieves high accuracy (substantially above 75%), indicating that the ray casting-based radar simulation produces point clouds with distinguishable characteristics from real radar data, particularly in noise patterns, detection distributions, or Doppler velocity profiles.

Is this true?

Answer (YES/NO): YES